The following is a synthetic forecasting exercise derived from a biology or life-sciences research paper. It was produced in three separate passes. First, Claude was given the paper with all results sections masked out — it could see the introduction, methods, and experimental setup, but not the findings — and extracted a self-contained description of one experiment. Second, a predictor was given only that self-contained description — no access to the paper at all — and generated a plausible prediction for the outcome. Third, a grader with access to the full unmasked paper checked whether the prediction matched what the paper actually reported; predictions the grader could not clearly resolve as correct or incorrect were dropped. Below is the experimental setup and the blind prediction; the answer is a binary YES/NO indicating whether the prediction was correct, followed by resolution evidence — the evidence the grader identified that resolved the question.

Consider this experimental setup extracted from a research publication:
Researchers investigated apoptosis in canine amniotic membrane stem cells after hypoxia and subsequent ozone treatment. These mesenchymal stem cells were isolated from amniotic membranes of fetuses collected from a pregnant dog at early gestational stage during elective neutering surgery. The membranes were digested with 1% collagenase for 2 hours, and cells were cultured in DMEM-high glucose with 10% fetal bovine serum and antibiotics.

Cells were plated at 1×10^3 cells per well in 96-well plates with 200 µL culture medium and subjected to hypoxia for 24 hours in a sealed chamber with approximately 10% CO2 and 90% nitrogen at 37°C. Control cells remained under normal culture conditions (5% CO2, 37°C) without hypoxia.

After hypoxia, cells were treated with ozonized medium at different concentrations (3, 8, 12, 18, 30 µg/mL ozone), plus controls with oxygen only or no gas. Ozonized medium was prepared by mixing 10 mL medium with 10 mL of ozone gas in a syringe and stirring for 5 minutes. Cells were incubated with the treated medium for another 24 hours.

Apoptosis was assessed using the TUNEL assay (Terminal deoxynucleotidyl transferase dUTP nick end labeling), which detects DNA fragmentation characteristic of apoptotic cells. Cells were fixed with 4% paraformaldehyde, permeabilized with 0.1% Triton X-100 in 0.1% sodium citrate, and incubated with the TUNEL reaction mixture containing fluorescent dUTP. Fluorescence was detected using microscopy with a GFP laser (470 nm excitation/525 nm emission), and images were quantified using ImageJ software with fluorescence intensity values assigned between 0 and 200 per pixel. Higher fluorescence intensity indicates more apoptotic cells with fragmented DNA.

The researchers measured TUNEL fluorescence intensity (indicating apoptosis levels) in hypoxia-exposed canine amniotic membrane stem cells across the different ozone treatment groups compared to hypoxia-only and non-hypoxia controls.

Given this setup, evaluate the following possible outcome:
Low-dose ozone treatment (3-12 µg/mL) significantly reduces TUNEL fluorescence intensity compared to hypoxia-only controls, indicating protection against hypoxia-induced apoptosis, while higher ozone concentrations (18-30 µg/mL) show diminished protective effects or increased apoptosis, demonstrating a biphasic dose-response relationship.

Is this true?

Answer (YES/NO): NO